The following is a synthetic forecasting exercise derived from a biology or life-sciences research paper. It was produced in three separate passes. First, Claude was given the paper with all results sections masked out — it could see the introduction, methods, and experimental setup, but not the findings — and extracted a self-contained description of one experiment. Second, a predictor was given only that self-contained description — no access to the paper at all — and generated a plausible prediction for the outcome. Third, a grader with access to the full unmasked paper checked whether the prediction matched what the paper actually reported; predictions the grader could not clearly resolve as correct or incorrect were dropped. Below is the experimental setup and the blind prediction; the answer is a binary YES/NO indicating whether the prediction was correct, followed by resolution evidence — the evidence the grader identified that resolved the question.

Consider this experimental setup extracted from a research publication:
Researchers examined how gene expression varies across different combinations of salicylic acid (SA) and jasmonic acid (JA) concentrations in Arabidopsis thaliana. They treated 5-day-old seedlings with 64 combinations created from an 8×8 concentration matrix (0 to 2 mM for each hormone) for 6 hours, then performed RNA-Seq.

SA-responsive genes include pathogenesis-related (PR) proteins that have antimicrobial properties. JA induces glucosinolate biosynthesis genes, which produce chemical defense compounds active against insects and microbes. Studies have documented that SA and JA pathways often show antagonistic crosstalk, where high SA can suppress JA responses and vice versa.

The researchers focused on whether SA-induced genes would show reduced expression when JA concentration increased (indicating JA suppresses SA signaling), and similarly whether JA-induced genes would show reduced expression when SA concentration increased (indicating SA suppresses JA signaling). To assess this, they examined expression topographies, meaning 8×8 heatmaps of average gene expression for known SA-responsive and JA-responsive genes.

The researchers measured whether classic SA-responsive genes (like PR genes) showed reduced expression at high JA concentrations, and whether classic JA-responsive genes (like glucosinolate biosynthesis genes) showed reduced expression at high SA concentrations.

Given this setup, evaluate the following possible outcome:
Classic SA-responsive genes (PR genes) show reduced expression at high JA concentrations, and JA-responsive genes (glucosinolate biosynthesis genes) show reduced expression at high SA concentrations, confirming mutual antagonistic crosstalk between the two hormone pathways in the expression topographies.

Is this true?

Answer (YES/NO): YES